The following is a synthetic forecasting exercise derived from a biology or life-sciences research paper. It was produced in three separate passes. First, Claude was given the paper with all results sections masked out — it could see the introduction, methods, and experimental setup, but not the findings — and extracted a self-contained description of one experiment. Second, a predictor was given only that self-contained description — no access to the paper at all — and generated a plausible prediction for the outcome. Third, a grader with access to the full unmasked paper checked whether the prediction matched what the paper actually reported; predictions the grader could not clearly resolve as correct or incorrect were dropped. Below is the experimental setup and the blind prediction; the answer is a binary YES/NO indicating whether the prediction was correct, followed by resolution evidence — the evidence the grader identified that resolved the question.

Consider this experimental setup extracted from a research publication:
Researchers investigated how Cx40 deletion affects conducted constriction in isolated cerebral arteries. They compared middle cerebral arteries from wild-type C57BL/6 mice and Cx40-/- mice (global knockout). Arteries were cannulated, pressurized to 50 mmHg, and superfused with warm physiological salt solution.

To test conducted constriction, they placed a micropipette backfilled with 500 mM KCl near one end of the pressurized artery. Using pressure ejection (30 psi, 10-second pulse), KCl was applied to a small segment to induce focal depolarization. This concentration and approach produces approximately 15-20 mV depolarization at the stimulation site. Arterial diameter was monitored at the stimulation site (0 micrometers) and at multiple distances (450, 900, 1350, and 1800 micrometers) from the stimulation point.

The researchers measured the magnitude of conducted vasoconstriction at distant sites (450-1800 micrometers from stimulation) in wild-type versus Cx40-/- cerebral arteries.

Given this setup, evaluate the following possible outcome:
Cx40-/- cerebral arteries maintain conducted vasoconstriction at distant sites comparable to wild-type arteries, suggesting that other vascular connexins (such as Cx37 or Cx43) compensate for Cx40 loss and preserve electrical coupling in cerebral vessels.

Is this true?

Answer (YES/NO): NO